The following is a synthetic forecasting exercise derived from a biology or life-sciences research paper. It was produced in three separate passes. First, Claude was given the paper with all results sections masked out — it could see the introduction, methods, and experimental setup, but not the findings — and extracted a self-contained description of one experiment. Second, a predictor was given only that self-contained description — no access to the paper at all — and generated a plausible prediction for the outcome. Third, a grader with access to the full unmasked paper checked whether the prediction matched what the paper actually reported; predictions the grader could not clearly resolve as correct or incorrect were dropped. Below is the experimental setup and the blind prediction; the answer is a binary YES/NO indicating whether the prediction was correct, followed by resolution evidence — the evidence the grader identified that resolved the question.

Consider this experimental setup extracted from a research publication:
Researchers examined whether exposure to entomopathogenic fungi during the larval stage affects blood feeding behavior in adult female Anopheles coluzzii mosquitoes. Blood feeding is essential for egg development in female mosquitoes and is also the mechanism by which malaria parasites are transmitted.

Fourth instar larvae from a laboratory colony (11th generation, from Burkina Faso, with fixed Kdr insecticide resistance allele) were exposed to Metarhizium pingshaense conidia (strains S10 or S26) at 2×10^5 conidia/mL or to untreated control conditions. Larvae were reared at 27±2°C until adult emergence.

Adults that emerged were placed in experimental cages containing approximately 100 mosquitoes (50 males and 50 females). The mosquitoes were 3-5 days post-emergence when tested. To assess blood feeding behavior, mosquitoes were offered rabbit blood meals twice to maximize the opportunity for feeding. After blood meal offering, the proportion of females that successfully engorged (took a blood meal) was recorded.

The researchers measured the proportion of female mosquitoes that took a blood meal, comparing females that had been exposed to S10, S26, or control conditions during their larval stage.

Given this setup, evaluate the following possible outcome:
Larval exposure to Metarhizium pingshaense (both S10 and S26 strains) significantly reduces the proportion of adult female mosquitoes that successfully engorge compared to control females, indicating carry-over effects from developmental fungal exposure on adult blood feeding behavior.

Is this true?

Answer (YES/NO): NO